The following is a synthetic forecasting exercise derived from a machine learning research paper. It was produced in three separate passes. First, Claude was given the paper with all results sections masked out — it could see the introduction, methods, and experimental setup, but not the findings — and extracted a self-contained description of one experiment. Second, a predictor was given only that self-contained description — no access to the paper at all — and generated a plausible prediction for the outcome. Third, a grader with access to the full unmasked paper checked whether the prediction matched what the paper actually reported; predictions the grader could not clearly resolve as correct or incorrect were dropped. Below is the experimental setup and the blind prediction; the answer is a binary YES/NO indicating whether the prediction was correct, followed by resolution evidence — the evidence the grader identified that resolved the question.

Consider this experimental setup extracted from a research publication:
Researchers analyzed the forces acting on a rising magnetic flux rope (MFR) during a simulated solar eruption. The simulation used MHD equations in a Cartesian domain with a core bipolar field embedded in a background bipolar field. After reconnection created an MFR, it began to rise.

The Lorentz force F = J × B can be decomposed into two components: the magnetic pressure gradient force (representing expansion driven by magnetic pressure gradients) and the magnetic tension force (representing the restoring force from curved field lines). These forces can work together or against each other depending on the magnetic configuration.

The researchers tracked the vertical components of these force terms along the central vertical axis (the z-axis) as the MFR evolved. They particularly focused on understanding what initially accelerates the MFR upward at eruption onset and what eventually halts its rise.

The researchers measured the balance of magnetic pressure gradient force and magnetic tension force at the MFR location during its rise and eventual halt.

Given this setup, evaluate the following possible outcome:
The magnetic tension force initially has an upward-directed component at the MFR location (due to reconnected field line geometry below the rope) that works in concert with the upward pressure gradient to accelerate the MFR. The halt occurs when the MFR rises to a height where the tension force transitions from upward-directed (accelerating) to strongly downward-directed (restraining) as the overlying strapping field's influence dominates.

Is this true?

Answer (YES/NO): NO